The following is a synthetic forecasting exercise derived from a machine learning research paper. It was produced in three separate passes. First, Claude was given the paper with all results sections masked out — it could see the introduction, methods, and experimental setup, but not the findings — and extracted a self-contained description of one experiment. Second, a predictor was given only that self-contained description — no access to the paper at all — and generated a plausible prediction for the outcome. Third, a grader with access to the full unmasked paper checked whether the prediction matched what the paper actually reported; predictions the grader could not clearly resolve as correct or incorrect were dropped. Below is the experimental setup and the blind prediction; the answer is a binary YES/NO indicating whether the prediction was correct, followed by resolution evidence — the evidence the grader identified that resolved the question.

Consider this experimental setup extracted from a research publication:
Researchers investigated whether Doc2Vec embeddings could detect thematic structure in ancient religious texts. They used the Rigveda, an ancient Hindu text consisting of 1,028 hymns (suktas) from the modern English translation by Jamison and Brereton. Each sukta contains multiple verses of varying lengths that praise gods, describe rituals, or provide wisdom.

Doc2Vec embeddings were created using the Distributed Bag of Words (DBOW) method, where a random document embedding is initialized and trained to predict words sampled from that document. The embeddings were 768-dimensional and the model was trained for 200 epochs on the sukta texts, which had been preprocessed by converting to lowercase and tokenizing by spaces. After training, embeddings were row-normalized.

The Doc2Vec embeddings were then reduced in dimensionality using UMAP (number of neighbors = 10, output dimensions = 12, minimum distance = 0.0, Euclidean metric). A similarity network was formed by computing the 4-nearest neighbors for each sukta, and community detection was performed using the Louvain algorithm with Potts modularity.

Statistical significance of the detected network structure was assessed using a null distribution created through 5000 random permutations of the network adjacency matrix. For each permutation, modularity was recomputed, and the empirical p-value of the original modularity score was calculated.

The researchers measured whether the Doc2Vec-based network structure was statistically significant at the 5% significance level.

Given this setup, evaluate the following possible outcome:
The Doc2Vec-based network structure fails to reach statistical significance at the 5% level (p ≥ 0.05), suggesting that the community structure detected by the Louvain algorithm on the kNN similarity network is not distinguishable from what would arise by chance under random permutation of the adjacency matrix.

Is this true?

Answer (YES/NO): YES